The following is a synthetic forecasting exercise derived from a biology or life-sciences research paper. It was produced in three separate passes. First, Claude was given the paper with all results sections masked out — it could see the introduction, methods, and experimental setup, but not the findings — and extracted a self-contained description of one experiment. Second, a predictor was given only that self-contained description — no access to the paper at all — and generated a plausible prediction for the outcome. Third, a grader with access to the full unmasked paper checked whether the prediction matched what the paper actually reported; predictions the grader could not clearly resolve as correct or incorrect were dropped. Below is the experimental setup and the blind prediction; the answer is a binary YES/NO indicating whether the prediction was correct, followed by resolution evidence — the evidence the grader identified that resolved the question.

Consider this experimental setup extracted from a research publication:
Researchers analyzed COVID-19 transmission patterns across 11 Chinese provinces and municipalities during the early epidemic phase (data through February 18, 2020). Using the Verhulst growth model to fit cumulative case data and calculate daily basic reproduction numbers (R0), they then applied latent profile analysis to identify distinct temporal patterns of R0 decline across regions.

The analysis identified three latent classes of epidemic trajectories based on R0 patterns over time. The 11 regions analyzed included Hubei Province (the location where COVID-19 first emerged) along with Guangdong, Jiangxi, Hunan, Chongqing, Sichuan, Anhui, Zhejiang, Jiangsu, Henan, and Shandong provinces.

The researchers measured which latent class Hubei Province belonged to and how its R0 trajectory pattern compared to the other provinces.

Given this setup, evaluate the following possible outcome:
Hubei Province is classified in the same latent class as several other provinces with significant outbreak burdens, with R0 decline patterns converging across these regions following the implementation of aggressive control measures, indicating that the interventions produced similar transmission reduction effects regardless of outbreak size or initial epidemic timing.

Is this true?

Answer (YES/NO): NO